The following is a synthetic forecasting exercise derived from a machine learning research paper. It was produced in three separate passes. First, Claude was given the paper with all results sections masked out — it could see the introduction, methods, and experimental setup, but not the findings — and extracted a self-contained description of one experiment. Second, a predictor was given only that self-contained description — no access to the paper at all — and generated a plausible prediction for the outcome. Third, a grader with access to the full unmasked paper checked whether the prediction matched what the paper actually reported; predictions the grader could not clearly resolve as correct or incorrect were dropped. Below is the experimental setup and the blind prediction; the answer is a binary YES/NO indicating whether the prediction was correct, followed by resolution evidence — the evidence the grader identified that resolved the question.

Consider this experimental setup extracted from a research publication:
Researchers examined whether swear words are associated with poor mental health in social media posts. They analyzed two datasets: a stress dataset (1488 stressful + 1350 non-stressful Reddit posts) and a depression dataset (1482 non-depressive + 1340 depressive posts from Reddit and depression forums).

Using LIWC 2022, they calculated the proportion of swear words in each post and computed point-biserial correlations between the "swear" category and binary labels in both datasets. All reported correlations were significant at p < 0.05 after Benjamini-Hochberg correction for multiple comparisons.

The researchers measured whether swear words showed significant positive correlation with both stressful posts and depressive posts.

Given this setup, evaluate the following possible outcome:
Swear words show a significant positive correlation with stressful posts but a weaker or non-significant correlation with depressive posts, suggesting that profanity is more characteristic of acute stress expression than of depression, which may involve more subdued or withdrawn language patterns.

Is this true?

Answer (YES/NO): NO